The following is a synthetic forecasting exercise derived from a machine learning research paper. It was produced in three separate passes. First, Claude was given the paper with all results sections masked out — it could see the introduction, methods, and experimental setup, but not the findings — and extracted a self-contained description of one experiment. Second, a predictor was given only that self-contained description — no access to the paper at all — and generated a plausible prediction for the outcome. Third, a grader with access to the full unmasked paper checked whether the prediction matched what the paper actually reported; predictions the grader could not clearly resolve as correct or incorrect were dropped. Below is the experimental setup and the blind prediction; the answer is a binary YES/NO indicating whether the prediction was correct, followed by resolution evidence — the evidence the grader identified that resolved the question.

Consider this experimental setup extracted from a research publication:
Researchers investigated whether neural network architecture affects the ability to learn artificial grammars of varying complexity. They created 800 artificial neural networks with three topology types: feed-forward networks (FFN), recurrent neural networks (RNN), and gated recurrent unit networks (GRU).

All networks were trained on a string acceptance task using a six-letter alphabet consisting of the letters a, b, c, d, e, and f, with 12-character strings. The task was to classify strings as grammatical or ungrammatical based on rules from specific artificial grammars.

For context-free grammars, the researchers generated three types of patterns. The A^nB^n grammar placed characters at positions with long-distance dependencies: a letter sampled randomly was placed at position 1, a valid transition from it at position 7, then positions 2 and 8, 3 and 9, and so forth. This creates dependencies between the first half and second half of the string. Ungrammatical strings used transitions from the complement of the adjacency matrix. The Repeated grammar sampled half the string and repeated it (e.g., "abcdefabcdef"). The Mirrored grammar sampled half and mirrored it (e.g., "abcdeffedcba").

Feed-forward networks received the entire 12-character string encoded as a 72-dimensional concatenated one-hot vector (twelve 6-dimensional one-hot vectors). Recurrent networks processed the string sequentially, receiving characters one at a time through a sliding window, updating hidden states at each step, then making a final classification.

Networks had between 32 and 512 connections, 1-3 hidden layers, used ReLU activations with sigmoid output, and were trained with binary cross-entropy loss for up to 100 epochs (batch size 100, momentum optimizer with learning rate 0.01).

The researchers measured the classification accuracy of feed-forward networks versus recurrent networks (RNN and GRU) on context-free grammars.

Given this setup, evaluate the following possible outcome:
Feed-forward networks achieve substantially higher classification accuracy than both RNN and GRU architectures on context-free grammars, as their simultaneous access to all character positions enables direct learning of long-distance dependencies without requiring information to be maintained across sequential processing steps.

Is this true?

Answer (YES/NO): NO